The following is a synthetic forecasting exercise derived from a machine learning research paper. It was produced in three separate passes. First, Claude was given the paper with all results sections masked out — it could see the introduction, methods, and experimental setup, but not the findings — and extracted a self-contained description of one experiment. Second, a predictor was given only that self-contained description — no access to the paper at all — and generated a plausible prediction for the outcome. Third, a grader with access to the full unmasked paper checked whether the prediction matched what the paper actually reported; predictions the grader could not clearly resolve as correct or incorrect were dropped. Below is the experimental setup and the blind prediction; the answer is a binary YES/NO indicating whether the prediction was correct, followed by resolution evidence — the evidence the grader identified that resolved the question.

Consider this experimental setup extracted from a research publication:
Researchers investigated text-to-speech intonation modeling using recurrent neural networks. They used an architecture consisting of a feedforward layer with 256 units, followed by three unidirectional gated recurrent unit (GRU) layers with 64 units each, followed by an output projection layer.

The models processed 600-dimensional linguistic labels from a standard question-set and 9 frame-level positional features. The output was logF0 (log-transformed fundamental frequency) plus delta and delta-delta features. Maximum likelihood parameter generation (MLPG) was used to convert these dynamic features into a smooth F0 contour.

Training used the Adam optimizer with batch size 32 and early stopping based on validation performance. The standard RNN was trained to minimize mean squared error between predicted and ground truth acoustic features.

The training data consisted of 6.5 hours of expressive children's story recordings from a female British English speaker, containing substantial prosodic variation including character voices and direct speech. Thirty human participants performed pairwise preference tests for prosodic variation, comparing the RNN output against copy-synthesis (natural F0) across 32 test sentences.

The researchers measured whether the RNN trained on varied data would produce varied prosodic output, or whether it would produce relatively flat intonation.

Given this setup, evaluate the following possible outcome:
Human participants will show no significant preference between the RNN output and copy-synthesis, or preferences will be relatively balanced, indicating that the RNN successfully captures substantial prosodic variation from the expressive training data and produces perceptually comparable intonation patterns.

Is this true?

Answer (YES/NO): NO